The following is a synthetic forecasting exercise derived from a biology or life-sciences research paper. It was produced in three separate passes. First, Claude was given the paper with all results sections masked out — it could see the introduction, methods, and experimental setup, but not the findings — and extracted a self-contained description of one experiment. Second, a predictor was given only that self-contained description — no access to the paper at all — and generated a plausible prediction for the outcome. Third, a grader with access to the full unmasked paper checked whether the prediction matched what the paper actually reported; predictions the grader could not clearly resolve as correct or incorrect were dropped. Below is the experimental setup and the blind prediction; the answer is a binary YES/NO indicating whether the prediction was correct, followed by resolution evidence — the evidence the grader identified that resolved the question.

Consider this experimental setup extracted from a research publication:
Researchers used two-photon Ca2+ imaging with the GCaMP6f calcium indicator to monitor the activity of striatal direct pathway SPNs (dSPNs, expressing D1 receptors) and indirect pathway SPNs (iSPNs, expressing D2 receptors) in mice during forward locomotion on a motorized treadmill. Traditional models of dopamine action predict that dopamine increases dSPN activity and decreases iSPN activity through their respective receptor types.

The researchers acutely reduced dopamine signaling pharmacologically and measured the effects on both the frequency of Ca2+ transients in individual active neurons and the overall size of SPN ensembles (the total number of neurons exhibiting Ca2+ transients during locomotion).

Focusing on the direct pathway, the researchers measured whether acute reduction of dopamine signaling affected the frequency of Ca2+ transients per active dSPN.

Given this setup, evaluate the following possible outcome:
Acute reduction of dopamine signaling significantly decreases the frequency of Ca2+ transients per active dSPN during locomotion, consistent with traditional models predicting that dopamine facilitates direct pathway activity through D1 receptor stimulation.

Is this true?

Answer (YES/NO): NO